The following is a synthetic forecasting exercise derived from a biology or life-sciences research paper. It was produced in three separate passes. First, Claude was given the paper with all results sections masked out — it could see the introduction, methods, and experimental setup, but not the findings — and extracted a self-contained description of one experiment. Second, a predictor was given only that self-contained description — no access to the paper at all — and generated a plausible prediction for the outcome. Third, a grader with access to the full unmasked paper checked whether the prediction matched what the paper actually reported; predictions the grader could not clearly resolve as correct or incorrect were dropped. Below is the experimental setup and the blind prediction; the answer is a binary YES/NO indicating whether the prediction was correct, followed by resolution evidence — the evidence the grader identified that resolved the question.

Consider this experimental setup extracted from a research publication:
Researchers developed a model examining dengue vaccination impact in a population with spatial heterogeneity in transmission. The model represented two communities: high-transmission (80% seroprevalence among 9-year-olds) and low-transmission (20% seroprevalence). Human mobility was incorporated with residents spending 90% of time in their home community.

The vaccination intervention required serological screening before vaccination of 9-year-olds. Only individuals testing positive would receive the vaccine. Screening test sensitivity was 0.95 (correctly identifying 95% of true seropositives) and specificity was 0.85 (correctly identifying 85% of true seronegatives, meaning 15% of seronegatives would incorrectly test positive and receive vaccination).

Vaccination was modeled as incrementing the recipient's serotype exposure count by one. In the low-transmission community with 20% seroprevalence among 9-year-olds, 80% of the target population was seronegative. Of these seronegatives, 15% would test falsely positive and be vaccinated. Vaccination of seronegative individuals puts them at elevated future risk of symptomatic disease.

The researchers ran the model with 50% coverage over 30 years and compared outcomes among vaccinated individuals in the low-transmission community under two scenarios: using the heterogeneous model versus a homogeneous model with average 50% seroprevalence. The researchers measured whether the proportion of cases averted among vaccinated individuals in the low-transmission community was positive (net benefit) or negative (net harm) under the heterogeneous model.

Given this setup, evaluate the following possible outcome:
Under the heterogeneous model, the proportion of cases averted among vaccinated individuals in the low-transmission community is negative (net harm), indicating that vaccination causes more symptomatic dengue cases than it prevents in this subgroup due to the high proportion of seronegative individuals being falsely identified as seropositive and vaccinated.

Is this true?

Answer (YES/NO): NO